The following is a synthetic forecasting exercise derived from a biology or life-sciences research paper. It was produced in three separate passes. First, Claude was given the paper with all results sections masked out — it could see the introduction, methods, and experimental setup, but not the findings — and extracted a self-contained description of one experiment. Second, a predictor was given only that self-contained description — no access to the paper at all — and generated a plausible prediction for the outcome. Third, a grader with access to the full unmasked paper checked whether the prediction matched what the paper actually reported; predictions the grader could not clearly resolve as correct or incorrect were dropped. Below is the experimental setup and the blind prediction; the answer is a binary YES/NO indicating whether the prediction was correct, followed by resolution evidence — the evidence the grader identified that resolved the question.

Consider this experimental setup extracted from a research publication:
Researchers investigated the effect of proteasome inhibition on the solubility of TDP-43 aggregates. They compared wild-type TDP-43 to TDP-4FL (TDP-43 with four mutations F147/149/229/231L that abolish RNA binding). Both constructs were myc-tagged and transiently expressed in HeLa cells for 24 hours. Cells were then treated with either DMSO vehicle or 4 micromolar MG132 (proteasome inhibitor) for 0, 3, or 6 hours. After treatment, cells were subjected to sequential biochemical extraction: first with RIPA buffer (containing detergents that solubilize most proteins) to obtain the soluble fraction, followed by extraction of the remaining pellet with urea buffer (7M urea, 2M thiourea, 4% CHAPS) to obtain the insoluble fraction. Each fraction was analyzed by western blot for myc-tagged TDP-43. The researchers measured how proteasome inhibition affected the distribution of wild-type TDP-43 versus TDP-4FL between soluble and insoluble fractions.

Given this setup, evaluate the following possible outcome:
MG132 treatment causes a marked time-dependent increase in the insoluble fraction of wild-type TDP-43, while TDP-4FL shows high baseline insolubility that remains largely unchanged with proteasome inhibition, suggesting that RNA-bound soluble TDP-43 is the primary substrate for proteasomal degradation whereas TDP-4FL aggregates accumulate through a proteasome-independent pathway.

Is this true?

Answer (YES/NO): NO